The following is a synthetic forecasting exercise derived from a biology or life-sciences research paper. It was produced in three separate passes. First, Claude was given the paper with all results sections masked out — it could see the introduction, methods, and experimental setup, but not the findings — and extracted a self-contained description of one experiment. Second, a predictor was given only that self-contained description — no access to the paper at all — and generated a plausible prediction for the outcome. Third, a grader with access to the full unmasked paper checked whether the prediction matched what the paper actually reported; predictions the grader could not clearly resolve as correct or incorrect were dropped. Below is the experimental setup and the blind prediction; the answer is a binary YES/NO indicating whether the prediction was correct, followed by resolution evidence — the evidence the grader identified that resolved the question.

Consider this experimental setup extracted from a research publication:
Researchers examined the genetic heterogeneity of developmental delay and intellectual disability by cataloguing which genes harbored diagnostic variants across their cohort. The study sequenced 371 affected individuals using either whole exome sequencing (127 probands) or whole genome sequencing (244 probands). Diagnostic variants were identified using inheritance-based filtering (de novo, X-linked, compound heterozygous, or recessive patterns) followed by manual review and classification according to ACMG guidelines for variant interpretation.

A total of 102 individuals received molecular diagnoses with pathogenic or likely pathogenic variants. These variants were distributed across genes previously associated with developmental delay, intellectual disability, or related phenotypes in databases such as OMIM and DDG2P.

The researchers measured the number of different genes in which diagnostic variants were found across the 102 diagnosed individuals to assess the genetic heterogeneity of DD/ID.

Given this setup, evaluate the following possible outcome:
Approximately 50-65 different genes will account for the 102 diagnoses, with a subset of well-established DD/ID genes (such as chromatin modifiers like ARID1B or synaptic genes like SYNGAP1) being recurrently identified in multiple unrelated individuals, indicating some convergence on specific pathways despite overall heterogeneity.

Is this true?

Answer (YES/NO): NO